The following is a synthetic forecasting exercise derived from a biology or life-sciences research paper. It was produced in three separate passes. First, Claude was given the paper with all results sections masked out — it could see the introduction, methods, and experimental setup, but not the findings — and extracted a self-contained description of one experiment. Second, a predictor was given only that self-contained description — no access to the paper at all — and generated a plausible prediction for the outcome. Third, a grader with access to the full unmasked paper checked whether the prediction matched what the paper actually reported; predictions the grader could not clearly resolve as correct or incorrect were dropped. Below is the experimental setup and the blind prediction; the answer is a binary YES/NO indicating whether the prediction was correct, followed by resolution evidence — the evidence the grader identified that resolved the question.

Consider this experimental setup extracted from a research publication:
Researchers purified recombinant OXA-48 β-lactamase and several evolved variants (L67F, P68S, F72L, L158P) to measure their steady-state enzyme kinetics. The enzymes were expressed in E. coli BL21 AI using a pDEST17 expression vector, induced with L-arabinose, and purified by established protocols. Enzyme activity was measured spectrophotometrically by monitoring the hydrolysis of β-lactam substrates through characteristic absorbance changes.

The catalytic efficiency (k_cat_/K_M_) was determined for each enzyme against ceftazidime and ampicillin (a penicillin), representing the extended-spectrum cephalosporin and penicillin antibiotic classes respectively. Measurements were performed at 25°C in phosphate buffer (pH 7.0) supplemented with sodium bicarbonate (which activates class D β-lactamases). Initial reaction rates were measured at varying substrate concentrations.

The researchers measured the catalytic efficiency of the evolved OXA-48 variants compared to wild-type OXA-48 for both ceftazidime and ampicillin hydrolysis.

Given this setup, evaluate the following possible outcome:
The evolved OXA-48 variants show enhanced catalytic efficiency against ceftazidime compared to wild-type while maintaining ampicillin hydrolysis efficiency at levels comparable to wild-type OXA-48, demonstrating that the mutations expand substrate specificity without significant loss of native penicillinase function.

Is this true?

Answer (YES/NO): NO